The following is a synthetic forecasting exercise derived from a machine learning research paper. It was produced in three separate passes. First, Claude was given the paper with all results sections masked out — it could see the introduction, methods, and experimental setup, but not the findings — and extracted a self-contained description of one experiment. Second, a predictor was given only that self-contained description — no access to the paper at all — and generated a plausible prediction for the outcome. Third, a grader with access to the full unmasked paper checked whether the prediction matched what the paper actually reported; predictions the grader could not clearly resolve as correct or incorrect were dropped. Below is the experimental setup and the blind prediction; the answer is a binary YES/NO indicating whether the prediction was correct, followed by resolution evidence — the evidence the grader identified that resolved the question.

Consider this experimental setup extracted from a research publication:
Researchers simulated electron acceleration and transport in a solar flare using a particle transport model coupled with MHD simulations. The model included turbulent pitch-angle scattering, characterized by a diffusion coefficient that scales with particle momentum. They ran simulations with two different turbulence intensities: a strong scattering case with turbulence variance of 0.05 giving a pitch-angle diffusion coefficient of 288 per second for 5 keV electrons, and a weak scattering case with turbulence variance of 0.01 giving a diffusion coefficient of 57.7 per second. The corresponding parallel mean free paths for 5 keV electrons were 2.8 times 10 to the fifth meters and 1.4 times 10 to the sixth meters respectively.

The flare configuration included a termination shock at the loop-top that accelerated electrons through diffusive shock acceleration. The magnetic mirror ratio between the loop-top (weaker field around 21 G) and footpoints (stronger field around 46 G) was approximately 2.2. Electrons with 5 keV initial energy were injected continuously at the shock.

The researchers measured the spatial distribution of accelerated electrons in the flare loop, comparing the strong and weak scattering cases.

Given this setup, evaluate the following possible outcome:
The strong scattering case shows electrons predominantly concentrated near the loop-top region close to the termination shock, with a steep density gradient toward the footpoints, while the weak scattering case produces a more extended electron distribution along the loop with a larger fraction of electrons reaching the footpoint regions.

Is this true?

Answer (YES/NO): NO